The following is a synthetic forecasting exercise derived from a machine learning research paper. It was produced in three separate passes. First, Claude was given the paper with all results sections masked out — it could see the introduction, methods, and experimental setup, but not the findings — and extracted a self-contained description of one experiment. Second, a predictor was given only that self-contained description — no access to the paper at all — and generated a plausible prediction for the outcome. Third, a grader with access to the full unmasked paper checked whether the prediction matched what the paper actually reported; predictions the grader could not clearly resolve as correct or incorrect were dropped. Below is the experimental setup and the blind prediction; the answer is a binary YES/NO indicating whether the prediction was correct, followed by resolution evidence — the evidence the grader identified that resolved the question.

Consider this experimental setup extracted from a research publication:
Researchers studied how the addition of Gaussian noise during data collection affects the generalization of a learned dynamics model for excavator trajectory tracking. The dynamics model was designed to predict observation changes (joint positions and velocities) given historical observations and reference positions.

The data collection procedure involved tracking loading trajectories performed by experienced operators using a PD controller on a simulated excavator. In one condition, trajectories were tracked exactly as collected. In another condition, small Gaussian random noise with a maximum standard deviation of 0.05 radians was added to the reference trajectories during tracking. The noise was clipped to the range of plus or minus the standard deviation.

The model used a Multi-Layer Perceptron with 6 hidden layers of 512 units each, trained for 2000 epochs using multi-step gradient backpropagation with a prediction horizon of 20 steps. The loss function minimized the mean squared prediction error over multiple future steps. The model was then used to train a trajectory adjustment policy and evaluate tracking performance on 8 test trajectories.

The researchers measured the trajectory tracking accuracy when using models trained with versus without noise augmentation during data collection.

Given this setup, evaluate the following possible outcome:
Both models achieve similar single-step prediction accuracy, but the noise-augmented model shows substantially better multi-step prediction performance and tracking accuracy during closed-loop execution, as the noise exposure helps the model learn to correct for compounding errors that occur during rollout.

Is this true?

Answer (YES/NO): NO